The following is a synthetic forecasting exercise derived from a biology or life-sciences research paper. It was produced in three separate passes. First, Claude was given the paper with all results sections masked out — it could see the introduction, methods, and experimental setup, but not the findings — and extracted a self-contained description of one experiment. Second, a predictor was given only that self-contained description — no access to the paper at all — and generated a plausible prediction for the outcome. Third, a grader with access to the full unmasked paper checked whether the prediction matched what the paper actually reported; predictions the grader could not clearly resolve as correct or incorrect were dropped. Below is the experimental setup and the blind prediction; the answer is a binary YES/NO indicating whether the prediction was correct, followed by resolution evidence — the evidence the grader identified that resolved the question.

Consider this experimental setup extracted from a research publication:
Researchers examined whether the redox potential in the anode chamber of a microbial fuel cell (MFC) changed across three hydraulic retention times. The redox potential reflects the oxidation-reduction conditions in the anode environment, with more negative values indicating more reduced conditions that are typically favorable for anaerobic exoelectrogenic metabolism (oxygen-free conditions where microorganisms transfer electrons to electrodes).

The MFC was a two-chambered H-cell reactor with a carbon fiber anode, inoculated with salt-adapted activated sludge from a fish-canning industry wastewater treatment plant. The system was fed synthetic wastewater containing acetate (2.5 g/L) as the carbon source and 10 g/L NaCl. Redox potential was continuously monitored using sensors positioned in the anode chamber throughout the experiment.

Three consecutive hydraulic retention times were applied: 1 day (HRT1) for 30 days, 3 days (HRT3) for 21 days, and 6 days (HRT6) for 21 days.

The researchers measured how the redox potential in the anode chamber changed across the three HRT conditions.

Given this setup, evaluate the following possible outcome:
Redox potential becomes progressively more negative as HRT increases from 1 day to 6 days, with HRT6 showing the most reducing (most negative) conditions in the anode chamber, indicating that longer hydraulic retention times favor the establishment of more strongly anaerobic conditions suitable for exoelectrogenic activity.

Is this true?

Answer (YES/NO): NO